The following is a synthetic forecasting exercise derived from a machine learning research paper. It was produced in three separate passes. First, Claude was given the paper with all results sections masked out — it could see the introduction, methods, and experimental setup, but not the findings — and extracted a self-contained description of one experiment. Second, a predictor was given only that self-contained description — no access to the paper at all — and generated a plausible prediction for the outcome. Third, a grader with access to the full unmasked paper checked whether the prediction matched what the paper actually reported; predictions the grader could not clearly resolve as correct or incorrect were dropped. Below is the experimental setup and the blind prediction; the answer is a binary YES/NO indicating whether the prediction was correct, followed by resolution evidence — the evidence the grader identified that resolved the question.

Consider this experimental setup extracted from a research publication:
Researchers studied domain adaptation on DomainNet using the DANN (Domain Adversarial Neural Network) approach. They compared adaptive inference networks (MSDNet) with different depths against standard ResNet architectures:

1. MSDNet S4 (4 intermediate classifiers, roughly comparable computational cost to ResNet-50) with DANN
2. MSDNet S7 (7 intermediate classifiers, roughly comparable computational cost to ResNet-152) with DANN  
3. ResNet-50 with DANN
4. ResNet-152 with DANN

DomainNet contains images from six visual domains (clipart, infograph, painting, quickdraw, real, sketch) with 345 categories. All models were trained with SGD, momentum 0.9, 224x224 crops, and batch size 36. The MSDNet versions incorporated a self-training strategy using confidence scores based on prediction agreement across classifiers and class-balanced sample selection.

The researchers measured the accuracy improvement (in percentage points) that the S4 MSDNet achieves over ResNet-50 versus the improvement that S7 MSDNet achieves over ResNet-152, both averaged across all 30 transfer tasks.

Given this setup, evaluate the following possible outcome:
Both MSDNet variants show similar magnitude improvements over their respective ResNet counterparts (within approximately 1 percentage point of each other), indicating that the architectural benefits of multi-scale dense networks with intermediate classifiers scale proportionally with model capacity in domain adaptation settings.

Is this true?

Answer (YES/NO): NO